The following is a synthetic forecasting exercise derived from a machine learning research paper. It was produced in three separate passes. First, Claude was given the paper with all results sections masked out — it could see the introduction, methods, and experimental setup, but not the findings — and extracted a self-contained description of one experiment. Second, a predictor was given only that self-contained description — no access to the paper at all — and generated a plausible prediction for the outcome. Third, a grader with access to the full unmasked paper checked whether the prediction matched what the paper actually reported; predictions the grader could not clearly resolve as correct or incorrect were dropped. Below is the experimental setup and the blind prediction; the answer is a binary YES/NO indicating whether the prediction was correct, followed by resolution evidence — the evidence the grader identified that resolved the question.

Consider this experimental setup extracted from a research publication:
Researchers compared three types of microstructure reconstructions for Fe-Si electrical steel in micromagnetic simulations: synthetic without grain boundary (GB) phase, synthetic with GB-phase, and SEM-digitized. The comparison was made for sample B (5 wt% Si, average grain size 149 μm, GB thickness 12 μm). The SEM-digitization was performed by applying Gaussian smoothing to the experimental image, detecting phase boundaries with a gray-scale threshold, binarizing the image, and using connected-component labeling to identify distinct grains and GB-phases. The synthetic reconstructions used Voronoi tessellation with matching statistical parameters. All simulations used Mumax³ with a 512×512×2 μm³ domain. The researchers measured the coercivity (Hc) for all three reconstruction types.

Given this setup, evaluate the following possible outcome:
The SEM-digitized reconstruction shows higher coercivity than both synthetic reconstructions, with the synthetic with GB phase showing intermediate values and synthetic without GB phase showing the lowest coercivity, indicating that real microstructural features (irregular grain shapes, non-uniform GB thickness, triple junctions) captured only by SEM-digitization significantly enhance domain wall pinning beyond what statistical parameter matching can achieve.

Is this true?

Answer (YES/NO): NO